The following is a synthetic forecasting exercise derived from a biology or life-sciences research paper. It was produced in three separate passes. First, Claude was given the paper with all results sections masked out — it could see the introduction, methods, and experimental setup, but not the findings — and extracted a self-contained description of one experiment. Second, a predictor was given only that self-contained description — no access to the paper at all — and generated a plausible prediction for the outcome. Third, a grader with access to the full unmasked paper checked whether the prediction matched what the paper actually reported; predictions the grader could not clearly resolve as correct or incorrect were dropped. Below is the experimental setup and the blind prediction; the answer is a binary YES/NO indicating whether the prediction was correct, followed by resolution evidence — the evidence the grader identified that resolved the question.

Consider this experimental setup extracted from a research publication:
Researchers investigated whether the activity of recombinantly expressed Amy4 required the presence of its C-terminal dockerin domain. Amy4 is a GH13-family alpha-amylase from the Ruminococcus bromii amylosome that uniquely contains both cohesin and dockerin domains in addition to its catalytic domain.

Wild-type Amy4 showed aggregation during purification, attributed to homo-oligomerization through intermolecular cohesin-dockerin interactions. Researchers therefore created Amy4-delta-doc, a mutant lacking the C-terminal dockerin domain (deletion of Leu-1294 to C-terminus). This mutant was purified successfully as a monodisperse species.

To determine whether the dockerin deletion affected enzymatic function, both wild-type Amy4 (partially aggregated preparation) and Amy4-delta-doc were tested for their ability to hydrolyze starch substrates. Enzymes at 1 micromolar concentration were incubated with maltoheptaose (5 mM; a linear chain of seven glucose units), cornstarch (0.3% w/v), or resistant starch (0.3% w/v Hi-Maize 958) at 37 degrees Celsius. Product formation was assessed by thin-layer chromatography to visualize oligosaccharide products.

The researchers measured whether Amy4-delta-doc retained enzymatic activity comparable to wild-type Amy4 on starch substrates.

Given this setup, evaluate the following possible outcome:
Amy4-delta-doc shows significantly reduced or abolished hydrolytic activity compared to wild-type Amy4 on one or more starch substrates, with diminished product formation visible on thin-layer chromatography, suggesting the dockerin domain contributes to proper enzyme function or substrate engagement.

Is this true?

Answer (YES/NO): NO